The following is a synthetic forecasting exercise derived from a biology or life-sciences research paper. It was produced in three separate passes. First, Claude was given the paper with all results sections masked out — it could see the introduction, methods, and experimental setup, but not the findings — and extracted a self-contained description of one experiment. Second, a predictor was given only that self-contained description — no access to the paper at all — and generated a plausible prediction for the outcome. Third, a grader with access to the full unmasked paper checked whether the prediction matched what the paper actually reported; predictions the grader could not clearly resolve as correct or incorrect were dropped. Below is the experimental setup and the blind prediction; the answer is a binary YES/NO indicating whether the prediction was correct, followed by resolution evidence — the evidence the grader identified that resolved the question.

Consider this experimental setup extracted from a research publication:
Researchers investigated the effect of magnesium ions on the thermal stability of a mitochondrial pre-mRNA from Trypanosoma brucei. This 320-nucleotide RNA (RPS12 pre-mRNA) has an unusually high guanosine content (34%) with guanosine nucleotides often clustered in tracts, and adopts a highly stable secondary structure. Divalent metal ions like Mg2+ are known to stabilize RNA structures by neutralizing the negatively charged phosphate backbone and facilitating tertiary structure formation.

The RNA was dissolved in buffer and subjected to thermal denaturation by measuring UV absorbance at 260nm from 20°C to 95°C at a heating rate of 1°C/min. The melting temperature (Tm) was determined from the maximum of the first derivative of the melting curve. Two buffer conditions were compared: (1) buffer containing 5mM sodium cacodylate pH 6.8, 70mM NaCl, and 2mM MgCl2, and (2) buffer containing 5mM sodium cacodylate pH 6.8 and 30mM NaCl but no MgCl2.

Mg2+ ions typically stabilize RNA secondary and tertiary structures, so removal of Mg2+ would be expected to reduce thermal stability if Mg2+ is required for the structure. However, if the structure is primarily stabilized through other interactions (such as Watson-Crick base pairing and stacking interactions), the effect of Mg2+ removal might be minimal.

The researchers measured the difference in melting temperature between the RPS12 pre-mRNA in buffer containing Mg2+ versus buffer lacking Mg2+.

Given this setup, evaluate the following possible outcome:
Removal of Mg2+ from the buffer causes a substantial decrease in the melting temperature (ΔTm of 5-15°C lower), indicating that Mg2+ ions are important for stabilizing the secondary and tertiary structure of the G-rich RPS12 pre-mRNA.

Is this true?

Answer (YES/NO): YES